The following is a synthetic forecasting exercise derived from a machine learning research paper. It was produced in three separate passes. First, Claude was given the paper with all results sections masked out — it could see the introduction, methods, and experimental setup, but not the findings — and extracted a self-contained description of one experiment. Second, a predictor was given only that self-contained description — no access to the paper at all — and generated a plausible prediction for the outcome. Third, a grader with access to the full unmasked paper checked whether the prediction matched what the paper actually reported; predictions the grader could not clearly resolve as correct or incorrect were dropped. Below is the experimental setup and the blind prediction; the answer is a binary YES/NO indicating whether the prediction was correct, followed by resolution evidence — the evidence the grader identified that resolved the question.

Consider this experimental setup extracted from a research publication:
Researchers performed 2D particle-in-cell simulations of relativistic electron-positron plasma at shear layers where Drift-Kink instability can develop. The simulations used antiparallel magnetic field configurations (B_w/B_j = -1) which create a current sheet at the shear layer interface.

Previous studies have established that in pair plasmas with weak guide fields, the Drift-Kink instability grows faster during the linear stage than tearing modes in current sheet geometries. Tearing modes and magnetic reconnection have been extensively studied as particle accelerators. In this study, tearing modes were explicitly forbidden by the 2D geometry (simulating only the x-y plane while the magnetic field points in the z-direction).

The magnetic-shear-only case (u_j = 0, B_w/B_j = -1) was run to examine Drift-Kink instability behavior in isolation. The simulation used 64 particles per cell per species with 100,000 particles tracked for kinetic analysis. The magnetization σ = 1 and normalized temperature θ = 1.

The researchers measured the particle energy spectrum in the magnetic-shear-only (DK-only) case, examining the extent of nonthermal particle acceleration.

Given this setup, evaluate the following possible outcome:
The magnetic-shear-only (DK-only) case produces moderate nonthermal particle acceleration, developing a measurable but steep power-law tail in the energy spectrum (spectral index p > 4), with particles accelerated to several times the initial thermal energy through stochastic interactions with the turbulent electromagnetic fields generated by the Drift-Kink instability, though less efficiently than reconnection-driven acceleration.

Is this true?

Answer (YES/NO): NO